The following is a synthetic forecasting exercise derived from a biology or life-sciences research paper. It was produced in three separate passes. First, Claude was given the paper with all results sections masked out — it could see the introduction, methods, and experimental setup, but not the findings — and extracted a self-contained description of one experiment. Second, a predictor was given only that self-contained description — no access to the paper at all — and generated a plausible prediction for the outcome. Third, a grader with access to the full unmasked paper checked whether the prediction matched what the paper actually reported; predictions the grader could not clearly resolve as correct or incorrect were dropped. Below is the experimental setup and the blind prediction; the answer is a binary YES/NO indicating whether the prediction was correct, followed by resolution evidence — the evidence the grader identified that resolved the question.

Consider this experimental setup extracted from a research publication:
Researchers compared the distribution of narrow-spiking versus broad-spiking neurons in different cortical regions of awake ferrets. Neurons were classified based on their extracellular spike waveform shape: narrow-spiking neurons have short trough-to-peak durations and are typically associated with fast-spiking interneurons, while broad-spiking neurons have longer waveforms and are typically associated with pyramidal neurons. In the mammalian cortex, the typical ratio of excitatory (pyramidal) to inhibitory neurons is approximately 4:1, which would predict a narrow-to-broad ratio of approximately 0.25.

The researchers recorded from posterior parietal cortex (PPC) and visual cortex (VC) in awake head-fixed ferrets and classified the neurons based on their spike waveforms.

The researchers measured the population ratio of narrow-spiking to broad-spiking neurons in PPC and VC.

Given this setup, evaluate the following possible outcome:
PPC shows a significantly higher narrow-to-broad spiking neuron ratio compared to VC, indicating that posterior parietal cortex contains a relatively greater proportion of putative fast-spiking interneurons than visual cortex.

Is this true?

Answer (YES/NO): NO